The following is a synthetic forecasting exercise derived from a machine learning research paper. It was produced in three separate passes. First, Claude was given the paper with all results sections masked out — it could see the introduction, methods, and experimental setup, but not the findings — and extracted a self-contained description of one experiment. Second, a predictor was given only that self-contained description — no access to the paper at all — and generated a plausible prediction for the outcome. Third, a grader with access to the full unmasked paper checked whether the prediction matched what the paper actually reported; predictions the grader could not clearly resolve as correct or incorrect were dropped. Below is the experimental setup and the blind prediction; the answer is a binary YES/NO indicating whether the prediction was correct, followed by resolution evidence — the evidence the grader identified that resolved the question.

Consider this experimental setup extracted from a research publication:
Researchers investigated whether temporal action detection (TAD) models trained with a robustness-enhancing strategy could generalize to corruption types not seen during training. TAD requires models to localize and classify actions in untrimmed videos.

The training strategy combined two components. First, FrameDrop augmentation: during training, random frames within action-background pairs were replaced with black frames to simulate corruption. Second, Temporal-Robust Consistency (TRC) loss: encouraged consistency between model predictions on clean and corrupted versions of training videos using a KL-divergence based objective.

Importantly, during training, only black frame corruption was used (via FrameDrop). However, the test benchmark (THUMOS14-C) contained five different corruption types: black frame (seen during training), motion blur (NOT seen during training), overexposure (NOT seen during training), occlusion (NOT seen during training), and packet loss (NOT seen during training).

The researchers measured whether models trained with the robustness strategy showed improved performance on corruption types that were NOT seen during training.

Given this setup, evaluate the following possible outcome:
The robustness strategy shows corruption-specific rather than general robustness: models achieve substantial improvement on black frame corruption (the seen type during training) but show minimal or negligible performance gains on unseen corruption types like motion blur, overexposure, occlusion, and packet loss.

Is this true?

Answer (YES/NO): NO